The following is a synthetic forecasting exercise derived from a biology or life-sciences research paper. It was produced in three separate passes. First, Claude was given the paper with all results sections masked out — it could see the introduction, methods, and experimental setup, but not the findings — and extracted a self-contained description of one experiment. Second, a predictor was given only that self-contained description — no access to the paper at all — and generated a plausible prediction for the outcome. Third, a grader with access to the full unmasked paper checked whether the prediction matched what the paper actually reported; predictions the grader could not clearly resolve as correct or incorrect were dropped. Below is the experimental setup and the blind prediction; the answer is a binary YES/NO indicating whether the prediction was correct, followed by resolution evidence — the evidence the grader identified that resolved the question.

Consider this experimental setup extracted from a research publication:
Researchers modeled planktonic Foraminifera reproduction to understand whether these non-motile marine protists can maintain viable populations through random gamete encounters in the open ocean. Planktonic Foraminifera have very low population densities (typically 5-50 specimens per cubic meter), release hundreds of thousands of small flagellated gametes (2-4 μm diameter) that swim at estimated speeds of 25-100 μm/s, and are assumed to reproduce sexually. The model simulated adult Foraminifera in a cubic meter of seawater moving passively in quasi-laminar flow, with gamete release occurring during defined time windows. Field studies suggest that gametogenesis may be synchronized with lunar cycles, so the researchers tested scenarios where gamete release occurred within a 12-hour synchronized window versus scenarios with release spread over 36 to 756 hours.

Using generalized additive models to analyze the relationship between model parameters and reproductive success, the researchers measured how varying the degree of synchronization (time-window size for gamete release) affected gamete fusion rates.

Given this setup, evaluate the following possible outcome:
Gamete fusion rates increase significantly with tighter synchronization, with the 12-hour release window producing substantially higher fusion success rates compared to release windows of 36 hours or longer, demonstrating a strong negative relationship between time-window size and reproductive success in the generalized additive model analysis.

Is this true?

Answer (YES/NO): YES